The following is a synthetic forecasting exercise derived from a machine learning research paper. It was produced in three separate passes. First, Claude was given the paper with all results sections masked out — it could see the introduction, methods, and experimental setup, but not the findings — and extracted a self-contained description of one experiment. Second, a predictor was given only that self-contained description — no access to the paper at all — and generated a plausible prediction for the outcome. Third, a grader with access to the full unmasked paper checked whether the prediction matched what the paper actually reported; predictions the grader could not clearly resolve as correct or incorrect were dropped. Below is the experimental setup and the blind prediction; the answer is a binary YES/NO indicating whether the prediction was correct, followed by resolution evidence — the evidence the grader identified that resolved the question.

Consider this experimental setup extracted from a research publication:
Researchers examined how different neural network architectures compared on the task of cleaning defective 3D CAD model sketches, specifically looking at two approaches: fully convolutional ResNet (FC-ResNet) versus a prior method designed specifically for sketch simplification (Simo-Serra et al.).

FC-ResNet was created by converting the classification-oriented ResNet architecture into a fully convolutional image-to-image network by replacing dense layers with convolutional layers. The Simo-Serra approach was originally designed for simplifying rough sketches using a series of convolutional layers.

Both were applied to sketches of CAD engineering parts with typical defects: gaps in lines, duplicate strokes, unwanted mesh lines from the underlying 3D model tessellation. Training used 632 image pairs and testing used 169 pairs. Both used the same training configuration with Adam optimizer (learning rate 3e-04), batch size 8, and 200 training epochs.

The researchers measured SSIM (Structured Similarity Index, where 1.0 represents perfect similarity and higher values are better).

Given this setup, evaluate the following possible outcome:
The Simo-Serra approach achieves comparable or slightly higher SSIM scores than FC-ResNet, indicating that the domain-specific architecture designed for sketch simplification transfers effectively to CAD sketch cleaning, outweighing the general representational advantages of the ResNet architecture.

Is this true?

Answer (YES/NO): YES